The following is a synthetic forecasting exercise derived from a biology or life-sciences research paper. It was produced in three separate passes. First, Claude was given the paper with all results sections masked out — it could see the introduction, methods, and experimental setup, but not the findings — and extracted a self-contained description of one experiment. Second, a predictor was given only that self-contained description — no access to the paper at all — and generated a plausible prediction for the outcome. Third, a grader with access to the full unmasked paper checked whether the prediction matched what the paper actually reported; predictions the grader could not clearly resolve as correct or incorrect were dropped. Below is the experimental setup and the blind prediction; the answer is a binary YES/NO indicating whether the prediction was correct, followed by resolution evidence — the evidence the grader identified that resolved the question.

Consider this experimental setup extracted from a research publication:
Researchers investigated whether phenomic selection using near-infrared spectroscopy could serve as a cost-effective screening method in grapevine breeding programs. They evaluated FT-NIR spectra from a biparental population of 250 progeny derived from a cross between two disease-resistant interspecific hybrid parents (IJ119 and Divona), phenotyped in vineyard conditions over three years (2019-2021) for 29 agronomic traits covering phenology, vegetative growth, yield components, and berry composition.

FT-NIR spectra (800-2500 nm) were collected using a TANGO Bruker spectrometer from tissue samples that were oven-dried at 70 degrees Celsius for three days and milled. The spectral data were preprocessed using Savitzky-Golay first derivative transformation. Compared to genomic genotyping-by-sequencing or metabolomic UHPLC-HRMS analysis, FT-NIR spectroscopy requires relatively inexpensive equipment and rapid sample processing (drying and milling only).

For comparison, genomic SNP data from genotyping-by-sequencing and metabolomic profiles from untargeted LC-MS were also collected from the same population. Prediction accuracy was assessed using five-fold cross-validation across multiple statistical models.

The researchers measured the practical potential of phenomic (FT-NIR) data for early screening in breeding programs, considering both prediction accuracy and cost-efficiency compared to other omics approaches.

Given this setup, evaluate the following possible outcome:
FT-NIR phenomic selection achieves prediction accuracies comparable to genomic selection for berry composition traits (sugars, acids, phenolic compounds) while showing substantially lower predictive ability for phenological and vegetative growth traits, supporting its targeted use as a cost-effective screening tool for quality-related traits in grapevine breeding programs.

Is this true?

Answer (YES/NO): NO